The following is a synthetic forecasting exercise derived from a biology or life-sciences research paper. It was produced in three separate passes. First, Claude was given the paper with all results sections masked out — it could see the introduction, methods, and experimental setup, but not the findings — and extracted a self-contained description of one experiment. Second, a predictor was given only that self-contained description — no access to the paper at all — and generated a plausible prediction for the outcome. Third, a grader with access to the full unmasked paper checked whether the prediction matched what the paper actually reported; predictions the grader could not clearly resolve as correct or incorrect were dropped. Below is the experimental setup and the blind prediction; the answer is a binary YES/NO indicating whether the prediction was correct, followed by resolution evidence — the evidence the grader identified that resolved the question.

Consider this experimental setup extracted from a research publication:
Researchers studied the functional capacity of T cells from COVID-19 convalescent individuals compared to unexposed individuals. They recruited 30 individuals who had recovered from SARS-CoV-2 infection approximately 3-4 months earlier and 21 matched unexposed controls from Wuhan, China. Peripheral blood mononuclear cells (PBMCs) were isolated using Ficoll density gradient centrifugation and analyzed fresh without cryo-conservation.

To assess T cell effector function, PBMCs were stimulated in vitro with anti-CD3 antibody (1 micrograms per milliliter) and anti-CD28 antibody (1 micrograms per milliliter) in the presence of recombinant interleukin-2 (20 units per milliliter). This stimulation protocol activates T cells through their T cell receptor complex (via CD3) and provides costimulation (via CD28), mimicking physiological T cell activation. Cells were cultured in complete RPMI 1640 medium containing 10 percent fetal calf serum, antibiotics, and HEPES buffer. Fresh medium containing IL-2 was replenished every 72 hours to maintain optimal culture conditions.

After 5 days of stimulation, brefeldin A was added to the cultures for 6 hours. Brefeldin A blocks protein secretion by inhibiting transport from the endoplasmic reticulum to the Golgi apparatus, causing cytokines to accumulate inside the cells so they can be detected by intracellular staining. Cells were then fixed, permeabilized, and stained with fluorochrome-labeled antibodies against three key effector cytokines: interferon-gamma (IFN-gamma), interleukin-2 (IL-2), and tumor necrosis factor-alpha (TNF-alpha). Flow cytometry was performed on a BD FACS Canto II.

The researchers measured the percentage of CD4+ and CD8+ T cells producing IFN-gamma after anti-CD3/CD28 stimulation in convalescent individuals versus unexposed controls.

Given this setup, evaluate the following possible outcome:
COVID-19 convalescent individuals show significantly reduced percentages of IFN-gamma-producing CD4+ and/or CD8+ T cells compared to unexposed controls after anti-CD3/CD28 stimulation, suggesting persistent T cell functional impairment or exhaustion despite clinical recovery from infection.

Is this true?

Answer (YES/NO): NO